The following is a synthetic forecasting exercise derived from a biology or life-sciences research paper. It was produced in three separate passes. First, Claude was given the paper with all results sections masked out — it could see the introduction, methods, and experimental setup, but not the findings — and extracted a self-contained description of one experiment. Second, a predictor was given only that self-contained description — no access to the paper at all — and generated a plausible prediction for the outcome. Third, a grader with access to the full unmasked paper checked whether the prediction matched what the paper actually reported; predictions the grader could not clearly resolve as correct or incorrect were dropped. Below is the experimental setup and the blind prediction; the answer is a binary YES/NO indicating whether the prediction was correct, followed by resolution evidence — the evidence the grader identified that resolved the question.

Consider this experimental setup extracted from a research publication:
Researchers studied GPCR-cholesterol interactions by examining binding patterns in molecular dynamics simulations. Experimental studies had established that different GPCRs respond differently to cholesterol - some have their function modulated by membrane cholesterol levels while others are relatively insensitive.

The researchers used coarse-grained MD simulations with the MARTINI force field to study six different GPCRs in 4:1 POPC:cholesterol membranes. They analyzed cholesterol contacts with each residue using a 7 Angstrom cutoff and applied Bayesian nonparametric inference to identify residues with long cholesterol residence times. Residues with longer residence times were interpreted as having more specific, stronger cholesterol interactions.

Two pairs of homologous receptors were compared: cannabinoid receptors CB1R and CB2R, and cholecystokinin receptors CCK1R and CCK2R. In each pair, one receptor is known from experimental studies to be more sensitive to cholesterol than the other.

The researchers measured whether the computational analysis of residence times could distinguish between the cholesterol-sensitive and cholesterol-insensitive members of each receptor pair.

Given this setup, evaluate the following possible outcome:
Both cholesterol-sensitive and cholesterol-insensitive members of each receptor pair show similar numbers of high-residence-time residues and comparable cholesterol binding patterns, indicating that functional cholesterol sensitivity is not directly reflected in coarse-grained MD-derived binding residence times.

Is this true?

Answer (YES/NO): NO